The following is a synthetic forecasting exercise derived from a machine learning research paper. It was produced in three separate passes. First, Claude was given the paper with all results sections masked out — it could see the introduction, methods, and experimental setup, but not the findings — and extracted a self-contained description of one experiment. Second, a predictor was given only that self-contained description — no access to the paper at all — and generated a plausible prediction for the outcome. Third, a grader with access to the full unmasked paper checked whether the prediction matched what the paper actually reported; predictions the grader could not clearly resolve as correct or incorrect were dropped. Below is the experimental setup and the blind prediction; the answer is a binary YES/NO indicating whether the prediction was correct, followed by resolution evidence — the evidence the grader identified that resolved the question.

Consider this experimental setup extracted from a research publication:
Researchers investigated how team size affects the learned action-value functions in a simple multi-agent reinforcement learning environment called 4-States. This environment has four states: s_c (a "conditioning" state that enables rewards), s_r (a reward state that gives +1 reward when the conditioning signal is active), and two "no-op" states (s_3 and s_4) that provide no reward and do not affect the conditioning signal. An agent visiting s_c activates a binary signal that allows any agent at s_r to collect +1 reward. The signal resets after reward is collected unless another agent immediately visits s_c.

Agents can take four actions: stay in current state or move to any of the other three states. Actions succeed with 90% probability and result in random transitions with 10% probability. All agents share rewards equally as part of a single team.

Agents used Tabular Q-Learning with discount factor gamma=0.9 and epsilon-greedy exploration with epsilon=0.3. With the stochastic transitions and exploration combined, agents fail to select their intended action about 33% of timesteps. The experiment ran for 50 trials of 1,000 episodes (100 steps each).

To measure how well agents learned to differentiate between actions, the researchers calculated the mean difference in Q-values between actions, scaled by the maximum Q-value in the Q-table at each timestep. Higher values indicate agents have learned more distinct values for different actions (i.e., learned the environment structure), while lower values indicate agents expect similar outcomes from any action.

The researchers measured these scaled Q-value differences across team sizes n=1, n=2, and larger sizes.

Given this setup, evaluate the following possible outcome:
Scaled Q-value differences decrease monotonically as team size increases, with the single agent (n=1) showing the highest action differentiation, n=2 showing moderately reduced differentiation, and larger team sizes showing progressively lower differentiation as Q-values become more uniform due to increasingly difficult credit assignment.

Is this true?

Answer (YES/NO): NO